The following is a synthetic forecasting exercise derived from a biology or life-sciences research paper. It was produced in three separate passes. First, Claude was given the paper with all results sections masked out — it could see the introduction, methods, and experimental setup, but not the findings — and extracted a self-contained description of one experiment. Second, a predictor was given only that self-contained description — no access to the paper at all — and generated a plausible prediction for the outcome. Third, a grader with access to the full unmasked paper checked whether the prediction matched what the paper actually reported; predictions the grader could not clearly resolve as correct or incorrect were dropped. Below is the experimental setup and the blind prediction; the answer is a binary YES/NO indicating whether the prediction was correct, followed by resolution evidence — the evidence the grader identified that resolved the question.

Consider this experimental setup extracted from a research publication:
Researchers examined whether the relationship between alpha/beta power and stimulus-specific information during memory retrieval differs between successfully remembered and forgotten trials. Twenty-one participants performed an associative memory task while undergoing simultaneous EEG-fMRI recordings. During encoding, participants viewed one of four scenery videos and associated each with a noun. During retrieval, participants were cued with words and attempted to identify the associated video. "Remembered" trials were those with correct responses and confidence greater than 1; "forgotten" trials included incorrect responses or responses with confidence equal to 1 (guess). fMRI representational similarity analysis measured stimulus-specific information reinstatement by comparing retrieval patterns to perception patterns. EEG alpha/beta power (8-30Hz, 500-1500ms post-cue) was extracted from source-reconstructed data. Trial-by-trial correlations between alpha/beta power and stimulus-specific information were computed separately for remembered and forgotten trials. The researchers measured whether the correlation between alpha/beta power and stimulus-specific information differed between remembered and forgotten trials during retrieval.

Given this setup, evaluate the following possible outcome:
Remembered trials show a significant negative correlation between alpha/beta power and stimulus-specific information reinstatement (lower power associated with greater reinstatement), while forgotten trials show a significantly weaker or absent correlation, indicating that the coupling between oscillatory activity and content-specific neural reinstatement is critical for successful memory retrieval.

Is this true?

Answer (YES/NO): YES